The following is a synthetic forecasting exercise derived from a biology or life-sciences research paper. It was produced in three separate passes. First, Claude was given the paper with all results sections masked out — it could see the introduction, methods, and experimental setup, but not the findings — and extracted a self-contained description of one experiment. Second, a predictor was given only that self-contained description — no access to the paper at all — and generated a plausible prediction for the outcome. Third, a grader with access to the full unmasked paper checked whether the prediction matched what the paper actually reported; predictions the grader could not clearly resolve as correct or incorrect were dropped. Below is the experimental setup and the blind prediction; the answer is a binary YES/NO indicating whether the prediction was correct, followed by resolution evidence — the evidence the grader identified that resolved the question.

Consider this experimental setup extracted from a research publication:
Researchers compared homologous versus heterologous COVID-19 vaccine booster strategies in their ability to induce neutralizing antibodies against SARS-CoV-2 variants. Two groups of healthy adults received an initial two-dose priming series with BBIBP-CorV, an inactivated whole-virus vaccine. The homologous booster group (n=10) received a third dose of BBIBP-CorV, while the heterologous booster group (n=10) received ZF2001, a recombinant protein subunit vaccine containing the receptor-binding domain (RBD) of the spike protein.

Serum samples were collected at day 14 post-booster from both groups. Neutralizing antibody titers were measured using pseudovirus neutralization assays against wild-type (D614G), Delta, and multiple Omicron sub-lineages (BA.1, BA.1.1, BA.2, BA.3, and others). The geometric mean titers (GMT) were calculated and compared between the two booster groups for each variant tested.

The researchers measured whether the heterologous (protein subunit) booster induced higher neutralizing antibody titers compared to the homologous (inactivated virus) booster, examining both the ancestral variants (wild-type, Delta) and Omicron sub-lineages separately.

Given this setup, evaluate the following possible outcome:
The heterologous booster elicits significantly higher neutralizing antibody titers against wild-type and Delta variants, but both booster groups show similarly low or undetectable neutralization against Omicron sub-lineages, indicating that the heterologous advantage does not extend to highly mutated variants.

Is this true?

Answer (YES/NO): NO